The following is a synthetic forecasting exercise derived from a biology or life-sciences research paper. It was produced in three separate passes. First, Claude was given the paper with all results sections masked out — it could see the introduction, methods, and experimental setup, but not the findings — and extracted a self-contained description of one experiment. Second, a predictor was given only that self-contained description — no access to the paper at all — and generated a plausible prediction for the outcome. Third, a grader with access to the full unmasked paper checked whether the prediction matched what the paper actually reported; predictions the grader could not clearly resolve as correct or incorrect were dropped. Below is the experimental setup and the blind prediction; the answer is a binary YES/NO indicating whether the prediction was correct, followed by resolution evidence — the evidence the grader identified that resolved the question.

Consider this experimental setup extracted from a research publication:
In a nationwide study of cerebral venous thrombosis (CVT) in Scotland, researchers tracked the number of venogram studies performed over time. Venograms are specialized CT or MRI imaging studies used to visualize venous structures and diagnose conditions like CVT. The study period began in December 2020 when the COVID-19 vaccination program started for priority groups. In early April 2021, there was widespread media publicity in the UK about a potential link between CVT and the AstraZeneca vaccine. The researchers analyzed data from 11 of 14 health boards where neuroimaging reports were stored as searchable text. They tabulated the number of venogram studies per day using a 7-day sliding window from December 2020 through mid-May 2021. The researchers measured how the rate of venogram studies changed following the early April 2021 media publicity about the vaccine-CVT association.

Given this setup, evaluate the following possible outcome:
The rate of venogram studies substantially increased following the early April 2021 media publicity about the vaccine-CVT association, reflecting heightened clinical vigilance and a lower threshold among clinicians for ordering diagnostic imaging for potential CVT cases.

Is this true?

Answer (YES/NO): YES